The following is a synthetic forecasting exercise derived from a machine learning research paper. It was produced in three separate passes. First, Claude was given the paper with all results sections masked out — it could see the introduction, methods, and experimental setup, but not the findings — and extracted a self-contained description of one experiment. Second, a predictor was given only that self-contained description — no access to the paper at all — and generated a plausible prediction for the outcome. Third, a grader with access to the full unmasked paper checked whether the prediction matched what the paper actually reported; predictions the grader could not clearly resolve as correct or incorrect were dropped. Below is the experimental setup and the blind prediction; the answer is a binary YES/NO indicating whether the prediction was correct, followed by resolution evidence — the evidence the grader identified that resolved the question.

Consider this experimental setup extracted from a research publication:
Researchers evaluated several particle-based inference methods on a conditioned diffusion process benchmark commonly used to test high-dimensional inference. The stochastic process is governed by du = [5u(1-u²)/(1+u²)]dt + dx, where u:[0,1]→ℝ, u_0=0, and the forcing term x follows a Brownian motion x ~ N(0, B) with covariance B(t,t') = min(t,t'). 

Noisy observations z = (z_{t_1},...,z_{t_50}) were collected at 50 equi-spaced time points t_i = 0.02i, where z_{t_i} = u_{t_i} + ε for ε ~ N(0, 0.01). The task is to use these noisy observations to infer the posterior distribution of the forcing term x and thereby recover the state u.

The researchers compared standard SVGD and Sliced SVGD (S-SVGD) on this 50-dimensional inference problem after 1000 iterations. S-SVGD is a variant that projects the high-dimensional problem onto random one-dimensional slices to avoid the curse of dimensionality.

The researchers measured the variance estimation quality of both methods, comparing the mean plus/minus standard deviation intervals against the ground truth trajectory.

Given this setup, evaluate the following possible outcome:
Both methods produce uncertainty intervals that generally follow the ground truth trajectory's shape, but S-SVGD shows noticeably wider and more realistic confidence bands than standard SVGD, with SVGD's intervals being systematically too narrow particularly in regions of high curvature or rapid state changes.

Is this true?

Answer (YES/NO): NO